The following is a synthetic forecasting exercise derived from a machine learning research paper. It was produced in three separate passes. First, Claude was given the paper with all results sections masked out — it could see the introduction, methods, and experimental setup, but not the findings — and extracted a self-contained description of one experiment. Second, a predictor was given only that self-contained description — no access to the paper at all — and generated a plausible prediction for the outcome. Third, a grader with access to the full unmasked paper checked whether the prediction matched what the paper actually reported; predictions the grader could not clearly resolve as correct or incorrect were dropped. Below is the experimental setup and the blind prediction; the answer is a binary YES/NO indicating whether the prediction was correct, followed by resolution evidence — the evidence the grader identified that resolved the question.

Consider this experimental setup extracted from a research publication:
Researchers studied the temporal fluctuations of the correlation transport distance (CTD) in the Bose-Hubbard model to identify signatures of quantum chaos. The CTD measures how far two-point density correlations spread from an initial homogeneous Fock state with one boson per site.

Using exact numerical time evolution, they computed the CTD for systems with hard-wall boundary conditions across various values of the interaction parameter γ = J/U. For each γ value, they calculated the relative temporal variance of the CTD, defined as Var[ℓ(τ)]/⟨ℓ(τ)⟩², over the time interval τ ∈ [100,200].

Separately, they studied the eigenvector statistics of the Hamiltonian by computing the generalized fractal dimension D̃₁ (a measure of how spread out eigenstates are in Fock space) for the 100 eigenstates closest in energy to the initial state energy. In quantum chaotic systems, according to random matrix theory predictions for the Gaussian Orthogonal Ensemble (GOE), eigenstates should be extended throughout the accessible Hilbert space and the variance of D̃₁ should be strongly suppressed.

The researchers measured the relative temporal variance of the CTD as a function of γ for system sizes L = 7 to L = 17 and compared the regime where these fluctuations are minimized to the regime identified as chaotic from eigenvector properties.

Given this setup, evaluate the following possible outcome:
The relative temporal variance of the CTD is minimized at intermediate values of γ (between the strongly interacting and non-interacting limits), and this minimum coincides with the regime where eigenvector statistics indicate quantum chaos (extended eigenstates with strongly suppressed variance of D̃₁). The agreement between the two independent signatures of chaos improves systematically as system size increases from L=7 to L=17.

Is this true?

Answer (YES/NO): YES